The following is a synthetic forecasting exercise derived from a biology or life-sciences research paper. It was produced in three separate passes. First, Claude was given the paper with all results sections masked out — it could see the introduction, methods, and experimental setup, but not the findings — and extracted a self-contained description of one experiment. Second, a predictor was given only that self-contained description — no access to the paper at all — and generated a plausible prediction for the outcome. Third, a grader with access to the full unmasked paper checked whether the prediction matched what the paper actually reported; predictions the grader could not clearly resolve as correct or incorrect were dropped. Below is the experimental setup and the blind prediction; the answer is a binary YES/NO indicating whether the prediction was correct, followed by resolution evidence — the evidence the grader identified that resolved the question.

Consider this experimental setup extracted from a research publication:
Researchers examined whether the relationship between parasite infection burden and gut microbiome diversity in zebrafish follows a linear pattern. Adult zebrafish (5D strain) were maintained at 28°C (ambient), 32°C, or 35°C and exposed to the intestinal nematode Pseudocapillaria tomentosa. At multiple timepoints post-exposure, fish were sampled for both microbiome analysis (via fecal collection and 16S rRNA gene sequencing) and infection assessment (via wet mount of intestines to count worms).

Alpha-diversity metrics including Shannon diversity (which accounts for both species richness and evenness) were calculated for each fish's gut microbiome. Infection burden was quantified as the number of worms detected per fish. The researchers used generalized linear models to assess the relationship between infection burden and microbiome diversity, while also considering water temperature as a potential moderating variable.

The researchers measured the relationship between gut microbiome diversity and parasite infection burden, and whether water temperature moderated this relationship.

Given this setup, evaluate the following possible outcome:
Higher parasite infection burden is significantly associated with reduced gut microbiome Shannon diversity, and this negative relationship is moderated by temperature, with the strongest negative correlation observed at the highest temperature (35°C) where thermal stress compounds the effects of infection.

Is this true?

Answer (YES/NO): NO